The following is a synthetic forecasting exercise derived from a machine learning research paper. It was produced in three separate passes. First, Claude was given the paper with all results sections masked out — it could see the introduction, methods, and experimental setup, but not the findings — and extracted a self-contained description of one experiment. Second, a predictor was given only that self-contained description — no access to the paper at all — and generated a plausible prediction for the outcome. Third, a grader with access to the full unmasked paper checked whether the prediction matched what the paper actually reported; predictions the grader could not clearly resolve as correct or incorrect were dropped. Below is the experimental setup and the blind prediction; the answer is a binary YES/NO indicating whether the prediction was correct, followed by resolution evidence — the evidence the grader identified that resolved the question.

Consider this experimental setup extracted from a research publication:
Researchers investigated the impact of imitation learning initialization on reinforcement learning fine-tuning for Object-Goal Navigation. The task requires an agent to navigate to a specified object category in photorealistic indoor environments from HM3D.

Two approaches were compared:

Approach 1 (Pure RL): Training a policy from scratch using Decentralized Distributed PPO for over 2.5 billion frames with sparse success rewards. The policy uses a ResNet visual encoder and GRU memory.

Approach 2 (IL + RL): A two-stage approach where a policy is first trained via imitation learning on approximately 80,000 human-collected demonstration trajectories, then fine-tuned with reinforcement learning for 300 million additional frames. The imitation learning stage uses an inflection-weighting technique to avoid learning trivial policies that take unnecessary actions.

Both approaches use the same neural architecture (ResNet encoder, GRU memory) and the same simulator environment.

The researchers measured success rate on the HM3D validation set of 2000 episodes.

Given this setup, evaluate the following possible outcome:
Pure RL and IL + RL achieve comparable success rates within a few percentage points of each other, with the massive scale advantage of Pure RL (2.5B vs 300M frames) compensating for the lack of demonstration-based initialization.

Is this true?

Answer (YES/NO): NO